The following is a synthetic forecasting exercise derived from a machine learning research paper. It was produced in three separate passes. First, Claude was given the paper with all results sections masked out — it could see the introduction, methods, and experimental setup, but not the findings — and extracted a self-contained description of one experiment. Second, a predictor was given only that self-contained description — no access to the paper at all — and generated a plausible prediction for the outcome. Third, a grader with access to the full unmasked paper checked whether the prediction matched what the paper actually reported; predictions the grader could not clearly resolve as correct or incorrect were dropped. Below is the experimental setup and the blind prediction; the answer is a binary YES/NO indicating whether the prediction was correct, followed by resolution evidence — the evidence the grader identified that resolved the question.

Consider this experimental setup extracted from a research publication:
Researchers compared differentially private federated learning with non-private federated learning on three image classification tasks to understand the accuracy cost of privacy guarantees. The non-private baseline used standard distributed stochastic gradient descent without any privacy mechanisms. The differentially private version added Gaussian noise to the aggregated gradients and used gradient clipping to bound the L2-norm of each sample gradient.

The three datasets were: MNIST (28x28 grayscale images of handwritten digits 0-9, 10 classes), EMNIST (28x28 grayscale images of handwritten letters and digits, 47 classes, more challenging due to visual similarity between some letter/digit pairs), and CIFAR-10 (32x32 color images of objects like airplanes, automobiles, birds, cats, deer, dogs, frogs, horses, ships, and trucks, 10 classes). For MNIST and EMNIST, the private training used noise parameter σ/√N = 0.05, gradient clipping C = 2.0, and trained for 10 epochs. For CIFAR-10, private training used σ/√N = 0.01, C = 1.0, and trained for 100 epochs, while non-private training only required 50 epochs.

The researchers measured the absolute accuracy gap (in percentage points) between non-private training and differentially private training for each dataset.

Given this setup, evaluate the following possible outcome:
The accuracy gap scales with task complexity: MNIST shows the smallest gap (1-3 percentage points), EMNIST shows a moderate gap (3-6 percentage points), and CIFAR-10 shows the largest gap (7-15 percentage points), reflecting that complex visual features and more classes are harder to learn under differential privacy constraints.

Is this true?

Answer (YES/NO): NO